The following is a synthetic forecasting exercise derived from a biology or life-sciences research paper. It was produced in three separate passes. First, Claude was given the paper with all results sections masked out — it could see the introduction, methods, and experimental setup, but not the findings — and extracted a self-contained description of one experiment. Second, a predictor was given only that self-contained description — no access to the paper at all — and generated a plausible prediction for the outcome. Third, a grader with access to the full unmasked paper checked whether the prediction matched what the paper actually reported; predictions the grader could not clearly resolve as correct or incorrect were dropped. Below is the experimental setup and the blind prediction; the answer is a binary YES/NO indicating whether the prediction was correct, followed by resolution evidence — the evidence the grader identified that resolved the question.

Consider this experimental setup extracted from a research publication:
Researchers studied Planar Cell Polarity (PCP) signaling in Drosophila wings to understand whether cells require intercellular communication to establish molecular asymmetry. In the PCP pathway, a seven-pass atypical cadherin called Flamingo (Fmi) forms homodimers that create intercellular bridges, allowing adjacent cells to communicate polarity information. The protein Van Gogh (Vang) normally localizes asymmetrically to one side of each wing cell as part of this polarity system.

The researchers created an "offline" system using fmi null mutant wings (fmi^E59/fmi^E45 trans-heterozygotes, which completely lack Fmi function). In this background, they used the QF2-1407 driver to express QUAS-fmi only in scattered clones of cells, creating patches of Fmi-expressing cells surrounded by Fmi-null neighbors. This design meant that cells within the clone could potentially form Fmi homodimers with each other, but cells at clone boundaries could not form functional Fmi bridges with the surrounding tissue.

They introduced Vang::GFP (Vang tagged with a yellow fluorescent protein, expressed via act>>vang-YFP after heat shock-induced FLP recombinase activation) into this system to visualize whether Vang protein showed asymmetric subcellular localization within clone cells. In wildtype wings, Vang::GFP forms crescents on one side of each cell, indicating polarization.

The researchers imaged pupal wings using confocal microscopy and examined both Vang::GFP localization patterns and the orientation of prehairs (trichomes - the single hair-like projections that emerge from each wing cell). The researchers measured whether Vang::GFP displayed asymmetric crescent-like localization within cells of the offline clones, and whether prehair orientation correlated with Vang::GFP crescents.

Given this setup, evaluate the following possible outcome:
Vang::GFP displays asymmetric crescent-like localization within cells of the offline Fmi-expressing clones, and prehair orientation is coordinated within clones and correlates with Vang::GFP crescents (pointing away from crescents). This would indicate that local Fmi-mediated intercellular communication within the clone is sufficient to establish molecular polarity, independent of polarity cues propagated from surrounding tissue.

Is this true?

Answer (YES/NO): NO